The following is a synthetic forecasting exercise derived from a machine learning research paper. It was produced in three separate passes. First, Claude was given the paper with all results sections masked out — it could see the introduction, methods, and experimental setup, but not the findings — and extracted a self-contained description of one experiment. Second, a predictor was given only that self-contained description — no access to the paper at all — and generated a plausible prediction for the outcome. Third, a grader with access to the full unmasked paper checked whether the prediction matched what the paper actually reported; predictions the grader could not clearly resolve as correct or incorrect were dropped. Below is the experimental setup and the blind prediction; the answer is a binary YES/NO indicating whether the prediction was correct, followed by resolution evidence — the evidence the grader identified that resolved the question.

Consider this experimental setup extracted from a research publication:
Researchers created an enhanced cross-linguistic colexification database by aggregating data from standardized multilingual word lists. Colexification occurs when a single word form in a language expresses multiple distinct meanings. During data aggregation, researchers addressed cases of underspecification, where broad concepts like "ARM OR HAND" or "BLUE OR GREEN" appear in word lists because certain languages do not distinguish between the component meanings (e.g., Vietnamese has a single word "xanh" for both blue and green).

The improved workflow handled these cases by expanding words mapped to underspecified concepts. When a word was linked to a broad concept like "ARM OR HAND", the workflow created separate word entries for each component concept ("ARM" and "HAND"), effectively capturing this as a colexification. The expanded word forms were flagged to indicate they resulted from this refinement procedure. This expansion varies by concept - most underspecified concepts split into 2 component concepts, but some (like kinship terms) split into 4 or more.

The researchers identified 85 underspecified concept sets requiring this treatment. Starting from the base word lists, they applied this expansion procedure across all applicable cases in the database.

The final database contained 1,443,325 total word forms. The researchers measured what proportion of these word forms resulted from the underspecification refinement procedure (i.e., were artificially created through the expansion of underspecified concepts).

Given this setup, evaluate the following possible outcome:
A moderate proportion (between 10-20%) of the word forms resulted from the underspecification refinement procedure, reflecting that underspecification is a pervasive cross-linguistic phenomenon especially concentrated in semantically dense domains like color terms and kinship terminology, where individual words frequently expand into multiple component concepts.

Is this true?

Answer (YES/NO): NO